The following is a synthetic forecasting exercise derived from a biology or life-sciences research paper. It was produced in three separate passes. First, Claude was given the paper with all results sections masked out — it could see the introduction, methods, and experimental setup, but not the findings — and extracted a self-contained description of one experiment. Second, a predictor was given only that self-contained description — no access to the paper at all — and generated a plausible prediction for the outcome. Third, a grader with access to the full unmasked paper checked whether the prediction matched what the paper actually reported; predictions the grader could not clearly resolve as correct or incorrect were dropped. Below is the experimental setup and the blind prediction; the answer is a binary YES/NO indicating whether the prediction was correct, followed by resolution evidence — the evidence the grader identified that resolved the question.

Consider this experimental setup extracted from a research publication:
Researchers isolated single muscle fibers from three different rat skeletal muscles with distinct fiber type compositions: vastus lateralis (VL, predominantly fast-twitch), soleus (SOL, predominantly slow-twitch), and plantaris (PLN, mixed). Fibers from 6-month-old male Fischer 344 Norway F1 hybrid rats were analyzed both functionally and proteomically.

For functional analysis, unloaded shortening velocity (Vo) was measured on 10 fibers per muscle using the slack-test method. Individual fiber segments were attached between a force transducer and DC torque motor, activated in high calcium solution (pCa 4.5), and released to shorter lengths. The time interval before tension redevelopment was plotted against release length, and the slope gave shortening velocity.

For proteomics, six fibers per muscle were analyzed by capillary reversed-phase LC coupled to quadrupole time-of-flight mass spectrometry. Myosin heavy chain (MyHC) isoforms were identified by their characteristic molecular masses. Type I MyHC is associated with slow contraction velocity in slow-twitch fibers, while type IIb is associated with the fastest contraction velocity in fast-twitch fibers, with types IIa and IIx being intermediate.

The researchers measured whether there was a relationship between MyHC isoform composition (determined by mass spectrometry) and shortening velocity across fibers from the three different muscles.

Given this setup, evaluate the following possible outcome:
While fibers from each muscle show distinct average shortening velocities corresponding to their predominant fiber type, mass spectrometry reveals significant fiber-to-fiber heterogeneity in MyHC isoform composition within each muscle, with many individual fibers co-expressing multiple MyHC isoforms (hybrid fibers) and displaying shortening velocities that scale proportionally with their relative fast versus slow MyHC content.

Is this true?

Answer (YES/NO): NO